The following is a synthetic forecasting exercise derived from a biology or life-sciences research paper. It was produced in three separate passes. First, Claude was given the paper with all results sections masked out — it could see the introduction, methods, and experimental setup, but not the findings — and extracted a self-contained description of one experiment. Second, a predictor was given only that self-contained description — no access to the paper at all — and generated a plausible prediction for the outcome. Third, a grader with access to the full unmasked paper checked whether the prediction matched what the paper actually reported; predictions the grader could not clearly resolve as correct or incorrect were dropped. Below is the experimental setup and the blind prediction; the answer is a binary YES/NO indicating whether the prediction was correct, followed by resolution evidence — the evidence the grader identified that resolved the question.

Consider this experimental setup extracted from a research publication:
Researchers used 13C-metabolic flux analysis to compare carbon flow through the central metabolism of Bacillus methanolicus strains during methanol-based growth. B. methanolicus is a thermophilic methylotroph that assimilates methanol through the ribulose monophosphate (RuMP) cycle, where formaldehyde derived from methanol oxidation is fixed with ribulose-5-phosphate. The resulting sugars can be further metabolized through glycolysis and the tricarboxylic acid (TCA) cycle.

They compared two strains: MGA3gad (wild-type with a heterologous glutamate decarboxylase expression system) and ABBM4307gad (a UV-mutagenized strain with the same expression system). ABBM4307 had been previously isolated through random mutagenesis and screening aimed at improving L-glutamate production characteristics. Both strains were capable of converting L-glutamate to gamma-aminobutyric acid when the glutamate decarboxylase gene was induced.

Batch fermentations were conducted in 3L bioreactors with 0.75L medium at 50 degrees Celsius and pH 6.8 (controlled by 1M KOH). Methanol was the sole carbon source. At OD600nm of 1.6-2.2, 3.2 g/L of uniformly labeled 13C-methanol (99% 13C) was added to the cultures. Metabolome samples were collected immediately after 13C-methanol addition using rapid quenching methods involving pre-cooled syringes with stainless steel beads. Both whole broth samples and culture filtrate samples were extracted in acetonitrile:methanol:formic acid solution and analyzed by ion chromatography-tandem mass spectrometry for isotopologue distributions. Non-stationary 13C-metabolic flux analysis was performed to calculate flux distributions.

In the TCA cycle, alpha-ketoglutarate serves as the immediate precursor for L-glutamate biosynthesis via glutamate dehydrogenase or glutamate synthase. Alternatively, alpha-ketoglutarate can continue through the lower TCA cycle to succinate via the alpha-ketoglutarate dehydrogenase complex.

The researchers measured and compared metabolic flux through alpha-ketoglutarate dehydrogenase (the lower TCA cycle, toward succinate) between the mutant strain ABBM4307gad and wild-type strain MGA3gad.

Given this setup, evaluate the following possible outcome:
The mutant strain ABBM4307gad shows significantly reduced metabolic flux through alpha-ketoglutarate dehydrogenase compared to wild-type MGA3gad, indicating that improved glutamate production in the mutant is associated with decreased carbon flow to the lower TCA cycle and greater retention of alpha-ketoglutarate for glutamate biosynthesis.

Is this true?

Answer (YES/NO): YES